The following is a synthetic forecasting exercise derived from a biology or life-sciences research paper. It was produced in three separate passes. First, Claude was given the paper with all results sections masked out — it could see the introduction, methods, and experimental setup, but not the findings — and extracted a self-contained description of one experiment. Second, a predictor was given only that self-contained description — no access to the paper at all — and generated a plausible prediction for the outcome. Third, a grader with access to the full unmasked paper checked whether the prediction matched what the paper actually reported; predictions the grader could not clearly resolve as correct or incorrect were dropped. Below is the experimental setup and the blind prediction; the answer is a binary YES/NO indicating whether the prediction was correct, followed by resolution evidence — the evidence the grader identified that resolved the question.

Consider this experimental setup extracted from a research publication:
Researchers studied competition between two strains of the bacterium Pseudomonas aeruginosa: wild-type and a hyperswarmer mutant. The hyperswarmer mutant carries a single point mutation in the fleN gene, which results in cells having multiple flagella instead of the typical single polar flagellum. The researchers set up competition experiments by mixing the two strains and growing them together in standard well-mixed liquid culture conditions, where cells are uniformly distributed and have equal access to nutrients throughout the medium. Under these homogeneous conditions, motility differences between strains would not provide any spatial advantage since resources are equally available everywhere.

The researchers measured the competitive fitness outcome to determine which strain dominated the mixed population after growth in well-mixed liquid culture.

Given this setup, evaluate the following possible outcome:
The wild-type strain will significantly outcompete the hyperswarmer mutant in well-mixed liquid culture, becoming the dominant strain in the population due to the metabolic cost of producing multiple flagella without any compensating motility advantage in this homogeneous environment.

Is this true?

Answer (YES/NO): YES